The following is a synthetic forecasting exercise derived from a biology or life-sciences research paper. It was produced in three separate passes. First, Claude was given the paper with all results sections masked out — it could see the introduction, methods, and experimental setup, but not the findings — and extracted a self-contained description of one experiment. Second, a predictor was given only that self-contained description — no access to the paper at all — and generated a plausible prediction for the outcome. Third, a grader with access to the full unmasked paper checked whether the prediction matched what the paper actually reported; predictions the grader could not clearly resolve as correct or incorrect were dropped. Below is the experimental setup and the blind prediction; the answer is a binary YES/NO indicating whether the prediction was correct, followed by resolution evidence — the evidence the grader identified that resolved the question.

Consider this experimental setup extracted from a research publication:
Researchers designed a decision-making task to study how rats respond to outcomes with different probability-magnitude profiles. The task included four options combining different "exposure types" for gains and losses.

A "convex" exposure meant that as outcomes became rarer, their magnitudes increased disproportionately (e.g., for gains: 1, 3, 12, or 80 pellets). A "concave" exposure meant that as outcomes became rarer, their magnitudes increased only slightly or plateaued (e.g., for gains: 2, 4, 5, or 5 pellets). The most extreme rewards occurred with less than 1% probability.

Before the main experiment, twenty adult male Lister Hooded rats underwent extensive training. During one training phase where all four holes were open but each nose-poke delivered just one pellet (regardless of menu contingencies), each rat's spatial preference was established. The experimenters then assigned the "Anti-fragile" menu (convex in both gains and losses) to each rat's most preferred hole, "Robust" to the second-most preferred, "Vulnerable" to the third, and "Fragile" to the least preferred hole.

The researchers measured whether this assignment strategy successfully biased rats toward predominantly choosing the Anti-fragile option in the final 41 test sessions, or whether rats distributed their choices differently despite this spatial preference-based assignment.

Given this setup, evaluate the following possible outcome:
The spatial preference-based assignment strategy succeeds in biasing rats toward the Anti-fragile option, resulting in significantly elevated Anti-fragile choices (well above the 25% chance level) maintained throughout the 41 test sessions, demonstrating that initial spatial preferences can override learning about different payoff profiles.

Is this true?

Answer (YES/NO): NO